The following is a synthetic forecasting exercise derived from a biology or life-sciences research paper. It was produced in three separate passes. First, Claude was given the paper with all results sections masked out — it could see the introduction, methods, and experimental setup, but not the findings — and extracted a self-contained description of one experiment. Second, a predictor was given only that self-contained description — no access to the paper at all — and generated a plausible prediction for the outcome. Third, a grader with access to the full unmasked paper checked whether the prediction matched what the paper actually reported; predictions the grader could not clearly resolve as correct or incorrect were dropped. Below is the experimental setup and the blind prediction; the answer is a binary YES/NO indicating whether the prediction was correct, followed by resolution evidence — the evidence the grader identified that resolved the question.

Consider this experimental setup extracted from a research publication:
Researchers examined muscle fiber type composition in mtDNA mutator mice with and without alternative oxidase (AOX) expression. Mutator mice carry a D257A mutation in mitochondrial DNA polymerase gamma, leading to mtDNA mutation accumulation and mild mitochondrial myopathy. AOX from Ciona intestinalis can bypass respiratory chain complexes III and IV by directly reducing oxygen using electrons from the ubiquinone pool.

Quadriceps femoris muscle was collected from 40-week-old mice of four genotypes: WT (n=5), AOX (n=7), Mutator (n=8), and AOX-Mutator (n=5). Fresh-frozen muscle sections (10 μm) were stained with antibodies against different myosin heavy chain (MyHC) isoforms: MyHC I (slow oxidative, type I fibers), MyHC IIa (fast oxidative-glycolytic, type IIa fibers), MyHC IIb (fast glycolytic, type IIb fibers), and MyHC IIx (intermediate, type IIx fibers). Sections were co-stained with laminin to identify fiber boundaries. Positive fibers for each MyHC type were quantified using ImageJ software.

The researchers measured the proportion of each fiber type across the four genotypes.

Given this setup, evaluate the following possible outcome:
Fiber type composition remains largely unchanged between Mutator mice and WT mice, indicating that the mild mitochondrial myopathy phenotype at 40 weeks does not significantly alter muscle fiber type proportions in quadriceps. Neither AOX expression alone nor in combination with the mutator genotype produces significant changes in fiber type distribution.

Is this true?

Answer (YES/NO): NO